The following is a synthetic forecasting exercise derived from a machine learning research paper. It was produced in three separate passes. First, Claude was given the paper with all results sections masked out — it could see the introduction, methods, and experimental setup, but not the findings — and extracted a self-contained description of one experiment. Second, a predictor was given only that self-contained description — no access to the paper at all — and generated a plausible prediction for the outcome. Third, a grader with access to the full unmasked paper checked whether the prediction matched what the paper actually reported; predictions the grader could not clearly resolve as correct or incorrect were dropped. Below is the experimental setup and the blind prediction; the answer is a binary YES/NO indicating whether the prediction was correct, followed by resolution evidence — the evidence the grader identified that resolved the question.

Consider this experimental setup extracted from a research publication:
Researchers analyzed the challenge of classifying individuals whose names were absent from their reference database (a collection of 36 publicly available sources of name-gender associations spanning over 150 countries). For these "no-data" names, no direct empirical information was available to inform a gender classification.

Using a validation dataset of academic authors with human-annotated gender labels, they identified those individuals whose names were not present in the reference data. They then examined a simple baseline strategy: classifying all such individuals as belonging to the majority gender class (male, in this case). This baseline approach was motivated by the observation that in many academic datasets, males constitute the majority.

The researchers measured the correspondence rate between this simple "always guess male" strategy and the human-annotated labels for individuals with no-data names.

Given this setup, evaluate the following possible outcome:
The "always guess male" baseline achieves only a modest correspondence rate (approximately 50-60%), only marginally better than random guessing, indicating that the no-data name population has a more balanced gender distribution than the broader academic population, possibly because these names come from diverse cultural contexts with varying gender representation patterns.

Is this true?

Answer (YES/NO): NO